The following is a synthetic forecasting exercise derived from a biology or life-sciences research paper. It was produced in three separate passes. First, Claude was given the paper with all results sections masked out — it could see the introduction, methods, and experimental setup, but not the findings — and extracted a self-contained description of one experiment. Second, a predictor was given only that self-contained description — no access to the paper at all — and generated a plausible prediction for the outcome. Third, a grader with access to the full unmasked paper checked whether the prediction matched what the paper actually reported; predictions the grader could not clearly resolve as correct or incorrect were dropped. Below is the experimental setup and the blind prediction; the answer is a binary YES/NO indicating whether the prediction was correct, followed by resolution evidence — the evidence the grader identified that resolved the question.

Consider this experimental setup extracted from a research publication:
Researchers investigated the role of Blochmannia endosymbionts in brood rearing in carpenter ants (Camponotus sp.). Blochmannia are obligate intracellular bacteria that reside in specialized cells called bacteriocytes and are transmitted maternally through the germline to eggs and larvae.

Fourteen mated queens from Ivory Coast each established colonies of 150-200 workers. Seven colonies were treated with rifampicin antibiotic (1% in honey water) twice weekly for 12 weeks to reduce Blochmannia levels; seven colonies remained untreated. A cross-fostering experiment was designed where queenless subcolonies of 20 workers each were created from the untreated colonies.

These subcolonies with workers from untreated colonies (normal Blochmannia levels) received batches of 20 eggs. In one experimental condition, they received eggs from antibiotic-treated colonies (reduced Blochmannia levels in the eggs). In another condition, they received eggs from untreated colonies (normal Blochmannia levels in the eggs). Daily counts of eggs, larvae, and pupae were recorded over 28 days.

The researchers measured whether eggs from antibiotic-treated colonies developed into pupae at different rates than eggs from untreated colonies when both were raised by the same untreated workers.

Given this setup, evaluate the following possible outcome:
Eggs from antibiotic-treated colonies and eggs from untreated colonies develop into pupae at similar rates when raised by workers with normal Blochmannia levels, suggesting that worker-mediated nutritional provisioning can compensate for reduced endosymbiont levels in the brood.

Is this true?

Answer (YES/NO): NO